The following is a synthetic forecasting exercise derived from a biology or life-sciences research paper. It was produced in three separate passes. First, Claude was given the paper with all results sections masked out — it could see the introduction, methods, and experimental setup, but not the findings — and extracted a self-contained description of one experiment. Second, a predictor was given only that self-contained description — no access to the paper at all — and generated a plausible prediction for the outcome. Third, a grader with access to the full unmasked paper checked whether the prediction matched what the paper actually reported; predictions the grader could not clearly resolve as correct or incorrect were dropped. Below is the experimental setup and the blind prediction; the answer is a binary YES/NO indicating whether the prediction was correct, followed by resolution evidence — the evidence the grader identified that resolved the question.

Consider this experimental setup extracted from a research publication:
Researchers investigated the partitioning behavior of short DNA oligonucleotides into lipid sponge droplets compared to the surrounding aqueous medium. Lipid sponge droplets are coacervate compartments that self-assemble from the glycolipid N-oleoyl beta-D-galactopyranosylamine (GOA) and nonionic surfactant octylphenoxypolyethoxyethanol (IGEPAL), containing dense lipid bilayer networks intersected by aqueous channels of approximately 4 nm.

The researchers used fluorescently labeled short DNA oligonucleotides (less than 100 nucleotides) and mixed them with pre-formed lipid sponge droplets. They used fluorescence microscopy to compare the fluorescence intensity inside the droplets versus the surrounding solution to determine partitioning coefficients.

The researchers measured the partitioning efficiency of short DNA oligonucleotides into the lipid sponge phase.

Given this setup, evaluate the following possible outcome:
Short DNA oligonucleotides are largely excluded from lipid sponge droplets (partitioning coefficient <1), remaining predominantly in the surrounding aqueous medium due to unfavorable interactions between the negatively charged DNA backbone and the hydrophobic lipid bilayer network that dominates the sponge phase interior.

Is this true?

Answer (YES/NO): NO